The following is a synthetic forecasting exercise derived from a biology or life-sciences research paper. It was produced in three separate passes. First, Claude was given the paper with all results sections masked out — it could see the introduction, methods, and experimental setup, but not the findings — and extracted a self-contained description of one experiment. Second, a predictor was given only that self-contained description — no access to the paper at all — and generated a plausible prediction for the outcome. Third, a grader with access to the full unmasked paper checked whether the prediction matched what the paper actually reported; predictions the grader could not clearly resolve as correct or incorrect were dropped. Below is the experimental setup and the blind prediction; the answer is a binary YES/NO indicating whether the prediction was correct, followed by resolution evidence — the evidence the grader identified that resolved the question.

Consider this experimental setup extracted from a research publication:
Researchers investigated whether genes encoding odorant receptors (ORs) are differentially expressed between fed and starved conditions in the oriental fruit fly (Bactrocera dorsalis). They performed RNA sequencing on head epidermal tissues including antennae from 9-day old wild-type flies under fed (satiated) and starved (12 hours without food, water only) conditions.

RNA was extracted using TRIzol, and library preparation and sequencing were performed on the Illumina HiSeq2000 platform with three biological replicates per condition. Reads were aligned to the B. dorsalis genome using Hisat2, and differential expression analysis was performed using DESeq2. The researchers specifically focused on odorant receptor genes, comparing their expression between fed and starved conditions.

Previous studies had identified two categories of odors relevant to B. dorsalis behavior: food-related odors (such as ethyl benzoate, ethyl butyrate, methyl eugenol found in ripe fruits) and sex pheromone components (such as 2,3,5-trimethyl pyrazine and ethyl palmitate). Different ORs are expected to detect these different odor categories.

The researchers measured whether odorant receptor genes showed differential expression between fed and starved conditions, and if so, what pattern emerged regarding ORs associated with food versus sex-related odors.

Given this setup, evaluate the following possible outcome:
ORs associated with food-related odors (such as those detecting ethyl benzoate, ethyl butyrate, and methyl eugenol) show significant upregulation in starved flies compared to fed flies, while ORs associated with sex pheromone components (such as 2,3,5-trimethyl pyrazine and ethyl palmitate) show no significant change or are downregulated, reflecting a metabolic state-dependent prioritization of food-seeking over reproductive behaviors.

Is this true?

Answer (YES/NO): YES